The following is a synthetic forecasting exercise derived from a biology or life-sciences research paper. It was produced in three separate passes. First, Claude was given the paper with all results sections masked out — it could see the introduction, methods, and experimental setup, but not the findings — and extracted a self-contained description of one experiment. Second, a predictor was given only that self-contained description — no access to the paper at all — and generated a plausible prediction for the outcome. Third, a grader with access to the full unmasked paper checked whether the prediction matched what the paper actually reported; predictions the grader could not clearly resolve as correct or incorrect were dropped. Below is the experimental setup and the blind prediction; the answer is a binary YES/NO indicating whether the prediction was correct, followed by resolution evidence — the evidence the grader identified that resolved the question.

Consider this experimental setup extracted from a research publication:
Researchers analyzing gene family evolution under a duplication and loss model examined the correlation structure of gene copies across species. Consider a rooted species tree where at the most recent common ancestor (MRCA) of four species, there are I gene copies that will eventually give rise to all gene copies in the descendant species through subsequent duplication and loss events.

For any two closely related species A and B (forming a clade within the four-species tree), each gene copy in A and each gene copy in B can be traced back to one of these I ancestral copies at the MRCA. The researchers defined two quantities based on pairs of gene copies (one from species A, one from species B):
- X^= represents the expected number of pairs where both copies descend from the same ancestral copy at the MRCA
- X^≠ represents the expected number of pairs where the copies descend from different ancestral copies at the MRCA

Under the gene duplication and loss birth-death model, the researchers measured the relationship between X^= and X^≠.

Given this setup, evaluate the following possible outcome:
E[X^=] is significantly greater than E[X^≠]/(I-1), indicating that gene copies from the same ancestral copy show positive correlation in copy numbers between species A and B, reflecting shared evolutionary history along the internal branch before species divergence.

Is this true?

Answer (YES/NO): NO